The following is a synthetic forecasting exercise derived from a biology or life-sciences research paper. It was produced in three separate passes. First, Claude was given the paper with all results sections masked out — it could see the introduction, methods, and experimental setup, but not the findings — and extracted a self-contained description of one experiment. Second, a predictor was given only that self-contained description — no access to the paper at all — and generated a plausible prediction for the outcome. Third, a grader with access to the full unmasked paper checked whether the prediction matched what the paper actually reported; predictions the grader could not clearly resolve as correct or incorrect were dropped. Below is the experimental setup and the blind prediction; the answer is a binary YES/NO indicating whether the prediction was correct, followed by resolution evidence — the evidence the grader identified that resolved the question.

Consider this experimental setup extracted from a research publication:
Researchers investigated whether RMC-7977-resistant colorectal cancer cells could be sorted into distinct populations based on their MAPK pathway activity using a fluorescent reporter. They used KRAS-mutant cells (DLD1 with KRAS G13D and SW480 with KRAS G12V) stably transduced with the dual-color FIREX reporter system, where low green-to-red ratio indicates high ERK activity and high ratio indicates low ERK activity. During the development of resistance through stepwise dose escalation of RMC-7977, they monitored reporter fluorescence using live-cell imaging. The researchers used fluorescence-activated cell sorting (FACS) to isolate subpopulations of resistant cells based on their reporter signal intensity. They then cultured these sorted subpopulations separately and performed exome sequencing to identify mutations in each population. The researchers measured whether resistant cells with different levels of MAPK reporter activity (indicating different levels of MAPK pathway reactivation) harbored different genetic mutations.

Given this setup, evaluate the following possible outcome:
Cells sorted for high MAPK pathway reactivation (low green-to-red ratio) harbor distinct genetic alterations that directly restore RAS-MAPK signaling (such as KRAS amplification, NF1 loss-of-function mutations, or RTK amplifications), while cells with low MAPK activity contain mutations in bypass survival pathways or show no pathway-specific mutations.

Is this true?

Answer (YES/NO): NO